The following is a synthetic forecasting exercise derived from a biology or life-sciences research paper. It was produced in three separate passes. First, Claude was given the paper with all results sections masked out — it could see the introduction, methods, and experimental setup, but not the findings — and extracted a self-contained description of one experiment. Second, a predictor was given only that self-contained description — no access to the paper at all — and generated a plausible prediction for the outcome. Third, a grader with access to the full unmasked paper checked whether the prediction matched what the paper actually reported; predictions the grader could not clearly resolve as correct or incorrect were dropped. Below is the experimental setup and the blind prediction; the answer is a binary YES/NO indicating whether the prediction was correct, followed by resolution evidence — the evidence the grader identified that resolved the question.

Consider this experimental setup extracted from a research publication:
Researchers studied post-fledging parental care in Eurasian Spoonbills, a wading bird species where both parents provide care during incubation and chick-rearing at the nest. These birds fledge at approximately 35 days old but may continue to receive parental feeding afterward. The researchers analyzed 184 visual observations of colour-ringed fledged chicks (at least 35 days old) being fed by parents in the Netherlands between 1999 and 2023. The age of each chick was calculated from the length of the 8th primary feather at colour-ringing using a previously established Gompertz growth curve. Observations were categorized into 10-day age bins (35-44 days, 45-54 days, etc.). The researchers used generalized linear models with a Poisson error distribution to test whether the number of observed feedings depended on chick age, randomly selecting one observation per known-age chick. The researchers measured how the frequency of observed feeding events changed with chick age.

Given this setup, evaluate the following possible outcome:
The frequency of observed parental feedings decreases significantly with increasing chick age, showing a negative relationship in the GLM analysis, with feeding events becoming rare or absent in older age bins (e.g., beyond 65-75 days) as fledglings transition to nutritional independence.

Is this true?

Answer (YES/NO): NO